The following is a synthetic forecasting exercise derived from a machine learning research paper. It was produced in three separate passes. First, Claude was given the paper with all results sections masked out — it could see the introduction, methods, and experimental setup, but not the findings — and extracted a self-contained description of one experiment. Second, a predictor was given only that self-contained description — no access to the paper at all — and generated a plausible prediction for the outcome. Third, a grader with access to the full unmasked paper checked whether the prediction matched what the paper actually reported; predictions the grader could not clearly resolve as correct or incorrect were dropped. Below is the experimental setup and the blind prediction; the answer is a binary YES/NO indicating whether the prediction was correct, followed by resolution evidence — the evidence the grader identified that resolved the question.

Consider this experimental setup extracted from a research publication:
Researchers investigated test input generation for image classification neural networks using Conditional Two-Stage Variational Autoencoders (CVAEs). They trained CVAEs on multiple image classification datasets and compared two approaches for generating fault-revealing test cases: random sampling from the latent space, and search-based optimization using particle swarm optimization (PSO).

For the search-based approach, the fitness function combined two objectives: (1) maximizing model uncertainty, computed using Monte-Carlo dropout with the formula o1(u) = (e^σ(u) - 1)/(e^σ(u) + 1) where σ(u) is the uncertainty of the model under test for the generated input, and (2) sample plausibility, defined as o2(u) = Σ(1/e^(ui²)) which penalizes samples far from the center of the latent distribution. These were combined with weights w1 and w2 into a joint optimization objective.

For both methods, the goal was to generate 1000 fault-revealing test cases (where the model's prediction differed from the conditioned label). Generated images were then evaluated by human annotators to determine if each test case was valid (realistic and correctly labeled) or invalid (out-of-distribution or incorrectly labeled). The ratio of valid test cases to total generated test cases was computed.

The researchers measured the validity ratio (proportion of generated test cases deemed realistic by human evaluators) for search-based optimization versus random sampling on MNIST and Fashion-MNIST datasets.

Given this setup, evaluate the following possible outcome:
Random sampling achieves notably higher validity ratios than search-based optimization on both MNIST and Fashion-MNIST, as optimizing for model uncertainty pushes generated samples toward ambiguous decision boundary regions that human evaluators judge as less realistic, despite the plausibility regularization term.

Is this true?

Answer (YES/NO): YES